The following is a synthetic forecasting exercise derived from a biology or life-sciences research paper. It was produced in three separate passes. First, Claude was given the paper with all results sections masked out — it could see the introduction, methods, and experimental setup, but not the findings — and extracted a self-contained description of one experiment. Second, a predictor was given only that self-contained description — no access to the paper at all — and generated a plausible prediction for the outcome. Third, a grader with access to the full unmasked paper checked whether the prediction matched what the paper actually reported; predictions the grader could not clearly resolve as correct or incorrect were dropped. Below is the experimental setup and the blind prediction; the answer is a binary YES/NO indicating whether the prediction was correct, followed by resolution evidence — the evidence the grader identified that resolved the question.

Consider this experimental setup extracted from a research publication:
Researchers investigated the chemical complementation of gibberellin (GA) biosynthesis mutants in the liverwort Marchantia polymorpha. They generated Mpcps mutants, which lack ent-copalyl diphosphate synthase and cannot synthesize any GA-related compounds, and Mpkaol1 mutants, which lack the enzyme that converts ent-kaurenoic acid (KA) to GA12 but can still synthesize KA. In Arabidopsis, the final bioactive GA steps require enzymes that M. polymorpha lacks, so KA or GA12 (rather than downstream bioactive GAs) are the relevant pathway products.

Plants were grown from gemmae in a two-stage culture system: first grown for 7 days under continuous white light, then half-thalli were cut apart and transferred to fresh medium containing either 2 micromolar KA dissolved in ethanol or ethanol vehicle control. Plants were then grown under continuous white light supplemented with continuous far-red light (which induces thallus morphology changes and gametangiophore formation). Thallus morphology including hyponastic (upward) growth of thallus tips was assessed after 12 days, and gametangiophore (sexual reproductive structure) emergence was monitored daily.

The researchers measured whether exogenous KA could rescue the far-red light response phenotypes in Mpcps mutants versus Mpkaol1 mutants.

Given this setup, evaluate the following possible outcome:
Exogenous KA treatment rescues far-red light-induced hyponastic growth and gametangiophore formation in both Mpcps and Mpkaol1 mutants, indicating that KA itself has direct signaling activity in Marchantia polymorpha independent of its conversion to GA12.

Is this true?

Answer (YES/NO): NO